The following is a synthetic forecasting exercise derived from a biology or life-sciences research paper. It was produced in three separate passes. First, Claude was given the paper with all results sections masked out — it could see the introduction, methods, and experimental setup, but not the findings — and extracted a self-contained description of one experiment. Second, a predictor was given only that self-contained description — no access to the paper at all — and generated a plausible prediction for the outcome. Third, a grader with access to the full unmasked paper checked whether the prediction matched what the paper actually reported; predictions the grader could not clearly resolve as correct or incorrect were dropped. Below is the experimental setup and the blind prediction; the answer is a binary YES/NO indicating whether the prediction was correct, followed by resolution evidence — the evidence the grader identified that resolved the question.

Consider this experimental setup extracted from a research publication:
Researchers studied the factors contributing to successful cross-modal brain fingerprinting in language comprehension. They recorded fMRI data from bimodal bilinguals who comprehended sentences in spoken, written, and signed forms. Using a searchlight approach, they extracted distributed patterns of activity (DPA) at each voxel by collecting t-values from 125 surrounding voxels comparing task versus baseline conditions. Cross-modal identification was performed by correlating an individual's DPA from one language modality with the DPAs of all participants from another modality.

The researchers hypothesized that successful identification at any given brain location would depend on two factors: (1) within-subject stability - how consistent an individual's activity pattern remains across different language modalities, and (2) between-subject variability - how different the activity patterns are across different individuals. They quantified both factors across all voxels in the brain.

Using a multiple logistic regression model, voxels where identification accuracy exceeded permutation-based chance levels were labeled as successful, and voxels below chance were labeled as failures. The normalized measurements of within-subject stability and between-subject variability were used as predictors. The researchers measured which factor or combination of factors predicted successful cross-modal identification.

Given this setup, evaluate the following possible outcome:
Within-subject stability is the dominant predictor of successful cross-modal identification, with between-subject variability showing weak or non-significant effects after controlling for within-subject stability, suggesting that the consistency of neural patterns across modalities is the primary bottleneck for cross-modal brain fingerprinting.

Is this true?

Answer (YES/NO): NO